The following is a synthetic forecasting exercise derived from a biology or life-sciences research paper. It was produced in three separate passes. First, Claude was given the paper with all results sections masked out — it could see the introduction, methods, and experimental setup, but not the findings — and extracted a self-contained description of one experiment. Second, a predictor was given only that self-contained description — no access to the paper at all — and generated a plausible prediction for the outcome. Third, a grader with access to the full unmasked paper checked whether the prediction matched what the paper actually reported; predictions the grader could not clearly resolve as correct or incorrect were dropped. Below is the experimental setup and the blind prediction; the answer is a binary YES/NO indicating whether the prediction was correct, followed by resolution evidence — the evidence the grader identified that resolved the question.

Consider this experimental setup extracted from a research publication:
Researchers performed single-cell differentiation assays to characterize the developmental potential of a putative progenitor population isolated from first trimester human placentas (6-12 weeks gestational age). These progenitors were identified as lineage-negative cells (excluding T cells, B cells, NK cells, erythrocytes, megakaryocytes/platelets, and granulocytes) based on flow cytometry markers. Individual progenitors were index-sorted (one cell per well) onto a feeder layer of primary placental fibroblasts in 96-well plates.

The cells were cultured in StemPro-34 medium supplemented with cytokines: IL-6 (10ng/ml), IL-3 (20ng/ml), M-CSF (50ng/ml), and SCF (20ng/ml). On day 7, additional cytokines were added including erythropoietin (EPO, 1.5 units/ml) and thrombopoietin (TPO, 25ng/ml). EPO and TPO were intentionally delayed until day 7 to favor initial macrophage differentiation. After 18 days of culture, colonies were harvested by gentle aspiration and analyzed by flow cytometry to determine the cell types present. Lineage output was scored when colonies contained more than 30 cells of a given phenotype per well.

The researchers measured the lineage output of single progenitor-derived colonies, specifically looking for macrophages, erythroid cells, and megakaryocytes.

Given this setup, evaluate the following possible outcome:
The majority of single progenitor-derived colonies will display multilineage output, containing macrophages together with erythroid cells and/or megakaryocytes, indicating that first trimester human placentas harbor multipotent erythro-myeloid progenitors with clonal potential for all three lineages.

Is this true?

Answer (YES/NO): NO